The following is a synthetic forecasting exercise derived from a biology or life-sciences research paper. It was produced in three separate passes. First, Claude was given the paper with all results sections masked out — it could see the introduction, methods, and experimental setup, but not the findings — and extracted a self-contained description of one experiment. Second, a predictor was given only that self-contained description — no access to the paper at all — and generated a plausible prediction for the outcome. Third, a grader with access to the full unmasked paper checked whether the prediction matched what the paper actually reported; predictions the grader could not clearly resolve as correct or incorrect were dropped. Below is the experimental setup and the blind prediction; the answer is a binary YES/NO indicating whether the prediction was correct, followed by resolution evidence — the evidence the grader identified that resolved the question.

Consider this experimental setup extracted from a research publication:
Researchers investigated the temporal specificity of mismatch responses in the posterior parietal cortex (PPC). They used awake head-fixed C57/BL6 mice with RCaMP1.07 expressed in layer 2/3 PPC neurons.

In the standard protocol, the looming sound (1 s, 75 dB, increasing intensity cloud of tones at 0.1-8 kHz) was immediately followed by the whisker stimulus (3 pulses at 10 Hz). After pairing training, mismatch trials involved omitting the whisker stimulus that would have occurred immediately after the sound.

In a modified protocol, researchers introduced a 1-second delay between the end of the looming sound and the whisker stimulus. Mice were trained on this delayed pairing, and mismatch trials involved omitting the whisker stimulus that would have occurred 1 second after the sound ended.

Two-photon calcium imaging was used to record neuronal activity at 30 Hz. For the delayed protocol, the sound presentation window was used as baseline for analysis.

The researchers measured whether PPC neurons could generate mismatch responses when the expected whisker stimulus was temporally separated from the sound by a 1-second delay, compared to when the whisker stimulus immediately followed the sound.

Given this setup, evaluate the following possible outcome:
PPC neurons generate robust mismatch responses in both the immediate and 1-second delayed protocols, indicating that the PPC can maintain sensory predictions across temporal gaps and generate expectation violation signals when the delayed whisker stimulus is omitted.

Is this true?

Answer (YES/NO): YES